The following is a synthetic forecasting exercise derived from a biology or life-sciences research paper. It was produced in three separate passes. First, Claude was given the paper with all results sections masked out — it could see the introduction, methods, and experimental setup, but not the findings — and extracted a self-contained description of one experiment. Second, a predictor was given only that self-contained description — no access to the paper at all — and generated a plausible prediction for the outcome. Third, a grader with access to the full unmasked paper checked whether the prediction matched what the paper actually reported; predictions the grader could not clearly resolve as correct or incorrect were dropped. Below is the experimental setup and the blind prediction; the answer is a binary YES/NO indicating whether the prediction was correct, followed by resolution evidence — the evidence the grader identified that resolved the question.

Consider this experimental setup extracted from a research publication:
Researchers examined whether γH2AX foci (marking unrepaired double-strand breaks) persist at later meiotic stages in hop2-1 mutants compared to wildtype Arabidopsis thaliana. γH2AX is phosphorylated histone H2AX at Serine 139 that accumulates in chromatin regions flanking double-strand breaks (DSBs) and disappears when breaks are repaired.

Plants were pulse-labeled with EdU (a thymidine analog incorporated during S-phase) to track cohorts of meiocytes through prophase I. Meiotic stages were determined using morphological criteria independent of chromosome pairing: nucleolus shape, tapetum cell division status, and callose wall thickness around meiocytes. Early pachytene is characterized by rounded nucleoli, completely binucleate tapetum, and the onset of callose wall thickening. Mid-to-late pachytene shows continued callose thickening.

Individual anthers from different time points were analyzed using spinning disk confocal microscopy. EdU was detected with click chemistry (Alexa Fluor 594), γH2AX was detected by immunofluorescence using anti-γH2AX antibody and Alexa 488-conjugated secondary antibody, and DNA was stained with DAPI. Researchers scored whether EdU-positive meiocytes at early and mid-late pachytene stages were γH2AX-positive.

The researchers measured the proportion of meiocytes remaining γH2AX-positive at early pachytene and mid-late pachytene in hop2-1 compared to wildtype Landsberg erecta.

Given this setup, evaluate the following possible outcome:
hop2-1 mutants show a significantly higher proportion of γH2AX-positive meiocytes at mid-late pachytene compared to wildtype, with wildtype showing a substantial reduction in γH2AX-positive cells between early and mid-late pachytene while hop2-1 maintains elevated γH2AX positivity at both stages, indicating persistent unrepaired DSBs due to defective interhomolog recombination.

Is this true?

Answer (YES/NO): NO